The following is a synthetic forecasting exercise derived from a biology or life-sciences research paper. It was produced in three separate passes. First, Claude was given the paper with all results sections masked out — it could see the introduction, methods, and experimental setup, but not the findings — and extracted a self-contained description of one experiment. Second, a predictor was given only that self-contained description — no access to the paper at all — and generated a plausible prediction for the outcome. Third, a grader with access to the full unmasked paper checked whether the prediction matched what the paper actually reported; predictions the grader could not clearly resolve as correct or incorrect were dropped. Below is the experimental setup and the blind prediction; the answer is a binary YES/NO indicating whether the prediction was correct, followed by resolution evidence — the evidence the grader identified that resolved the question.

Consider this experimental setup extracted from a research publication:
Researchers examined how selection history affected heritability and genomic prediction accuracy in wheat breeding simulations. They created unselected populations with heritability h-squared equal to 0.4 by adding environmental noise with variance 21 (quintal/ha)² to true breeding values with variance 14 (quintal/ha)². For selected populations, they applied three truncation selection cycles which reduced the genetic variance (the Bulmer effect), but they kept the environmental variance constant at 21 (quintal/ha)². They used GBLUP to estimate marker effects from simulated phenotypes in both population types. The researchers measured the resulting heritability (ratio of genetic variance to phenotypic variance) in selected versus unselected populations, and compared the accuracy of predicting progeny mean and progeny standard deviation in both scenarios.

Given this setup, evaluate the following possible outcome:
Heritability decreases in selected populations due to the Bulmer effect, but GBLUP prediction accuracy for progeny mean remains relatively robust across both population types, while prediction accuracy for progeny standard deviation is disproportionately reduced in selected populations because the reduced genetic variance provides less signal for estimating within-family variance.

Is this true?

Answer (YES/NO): NO